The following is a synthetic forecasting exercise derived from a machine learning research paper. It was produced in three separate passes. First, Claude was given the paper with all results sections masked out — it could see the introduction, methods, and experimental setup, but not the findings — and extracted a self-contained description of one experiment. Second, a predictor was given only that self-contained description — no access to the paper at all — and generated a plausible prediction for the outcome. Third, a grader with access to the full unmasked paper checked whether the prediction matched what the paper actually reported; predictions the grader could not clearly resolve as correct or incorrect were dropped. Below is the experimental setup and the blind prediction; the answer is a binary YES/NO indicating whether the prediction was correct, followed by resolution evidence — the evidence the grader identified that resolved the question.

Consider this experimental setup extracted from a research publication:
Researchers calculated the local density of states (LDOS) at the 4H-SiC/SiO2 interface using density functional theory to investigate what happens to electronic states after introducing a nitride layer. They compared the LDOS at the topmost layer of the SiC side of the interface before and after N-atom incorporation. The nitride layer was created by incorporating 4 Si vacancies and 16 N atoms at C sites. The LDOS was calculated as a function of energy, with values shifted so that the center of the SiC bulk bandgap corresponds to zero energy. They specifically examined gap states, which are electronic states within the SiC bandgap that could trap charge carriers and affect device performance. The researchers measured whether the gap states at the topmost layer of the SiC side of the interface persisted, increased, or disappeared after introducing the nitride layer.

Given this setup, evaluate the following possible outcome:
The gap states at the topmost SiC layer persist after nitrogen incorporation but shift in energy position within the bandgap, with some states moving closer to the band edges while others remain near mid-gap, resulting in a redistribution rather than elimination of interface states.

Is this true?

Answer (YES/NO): NO